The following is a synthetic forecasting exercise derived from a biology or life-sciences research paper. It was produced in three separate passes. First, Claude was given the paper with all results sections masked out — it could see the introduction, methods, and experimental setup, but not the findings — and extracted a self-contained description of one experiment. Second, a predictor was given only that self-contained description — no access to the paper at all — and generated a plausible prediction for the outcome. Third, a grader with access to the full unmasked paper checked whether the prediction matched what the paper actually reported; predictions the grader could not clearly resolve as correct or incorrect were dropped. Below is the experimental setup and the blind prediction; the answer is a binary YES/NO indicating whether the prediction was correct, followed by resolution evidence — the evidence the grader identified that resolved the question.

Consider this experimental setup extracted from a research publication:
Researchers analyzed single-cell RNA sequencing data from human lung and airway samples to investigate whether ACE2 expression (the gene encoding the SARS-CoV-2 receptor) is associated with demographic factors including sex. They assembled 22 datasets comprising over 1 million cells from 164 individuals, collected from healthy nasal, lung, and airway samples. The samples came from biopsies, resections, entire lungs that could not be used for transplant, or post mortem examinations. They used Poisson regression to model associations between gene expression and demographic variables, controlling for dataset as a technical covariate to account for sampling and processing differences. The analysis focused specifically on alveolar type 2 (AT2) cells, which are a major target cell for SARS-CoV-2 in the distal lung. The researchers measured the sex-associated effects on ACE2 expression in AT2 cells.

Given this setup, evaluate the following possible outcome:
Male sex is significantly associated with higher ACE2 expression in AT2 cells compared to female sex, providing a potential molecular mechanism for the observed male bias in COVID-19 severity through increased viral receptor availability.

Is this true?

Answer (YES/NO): YES